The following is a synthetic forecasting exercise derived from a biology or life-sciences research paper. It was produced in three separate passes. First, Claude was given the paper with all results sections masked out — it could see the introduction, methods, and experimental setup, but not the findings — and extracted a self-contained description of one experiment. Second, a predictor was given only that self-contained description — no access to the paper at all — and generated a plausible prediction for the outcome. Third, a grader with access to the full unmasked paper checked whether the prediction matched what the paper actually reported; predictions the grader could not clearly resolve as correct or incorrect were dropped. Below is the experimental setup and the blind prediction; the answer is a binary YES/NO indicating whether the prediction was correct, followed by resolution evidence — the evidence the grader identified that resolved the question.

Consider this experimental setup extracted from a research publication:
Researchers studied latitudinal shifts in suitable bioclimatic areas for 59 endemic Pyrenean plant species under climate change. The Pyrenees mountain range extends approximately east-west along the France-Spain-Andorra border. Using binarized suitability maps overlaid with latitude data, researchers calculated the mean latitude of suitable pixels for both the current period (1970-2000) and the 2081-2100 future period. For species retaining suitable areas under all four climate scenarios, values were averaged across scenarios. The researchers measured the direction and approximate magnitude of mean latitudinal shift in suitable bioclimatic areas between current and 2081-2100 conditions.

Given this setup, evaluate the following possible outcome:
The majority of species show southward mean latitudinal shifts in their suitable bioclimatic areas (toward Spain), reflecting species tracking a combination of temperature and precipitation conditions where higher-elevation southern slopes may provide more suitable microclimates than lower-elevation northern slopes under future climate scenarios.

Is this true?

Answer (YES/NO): NO